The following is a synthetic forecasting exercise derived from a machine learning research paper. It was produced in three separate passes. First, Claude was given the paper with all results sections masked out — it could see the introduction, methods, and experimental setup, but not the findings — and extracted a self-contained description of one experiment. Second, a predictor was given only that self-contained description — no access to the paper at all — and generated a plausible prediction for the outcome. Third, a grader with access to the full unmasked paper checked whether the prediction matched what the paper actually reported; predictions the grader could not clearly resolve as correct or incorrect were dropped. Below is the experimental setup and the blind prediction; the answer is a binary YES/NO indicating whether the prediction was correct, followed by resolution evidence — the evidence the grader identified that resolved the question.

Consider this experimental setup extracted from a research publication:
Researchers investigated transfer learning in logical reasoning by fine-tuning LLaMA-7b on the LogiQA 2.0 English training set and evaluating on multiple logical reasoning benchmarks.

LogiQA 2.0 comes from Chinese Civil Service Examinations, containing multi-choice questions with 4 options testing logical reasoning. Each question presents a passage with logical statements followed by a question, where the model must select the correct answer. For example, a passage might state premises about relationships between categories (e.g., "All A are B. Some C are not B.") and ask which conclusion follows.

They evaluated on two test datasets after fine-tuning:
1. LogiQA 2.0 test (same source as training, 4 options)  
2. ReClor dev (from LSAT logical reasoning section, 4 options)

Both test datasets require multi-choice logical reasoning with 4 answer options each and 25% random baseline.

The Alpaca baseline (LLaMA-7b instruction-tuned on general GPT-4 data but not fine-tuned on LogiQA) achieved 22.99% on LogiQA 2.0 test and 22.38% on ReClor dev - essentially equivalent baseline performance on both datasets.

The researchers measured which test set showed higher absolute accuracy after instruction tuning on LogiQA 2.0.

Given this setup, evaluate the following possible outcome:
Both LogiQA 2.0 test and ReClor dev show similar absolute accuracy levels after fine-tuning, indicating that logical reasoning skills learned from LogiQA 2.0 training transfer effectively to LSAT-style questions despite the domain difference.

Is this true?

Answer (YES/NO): YES